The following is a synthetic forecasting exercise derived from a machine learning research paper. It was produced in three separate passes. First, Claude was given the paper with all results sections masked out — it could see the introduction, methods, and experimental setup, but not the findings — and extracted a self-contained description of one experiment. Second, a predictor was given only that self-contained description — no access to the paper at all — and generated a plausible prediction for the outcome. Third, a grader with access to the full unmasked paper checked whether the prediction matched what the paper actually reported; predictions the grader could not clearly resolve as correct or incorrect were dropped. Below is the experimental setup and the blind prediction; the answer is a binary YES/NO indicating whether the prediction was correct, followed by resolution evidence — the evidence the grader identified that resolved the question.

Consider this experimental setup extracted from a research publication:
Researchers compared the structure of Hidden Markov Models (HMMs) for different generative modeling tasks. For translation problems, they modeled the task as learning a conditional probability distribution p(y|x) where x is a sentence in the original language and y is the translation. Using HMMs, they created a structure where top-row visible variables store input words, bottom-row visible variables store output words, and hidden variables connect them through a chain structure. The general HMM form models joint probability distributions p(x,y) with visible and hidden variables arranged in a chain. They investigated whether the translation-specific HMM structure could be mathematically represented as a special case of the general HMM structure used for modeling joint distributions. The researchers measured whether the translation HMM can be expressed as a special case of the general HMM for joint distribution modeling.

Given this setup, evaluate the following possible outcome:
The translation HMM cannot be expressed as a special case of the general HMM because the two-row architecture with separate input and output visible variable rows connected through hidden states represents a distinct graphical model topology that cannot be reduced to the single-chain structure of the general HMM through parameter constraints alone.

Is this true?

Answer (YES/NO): NO